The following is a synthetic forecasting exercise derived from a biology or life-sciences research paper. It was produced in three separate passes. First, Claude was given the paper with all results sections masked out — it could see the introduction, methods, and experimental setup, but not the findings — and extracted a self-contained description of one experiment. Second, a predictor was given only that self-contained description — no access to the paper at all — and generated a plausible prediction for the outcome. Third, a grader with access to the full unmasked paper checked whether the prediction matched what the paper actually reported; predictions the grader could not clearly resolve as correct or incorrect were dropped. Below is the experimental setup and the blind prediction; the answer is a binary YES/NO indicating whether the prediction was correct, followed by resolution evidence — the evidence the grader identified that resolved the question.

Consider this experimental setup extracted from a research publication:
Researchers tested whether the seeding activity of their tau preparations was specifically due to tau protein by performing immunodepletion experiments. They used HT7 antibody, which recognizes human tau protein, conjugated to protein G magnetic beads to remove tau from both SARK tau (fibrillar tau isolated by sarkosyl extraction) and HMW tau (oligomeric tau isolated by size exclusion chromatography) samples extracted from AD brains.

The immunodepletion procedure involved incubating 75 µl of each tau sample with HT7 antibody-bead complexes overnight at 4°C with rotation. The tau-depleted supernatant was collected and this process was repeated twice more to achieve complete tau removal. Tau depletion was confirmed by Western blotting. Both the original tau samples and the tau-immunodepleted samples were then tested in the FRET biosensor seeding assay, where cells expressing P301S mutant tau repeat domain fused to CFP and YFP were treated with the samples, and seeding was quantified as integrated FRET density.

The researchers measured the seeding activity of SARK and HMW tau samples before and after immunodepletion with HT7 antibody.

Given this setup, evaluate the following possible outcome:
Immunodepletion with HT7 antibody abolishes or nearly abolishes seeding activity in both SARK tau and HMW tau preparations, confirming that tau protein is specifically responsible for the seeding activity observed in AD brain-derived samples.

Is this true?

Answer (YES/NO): YES